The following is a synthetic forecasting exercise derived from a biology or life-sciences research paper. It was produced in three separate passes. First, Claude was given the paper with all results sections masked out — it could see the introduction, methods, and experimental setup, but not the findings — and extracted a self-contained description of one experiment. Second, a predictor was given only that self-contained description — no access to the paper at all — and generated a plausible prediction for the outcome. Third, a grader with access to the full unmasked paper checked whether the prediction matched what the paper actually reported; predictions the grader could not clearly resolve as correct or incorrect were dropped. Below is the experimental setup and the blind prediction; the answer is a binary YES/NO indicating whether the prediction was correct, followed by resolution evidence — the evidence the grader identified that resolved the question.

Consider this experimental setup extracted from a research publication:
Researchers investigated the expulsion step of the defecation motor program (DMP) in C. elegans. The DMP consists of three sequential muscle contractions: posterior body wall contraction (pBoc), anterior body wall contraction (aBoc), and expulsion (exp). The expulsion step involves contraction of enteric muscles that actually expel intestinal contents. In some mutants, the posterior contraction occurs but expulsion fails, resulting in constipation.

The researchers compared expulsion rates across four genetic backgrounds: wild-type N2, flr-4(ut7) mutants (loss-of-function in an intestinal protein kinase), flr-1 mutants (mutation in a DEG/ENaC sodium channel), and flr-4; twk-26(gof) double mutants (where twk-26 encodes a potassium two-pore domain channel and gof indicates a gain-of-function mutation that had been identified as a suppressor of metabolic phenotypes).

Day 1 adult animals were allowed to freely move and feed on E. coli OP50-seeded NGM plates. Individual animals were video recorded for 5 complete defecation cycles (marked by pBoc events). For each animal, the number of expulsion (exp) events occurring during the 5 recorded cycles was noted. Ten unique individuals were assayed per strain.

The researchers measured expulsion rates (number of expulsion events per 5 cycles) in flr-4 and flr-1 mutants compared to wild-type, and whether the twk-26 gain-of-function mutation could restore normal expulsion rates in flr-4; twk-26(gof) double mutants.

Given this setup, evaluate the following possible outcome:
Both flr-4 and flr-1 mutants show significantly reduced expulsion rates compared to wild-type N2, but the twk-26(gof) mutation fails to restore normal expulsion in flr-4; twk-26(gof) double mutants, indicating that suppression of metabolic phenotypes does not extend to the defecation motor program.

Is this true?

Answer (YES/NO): YES